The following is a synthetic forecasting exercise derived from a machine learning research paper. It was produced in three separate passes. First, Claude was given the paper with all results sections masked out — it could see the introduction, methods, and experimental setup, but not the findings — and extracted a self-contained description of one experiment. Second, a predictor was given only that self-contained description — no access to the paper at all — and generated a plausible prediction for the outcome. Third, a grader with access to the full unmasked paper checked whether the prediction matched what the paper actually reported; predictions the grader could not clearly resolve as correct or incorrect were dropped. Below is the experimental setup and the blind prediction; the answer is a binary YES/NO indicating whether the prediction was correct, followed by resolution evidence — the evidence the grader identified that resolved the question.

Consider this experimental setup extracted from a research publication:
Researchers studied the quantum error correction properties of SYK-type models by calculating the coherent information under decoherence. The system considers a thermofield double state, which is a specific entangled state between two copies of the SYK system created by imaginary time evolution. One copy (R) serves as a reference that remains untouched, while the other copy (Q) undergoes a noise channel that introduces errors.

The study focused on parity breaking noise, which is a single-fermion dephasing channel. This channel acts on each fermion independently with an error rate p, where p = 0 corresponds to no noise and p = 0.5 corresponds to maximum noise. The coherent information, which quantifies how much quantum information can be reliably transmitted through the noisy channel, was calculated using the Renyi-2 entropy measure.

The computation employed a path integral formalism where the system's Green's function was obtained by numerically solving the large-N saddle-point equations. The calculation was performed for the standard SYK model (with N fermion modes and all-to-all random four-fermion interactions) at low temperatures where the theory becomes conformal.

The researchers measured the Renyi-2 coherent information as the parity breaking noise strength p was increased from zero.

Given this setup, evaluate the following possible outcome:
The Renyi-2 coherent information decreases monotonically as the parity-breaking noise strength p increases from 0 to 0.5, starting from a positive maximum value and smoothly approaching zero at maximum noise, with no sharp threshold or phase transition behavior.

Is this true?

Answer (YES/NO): YES